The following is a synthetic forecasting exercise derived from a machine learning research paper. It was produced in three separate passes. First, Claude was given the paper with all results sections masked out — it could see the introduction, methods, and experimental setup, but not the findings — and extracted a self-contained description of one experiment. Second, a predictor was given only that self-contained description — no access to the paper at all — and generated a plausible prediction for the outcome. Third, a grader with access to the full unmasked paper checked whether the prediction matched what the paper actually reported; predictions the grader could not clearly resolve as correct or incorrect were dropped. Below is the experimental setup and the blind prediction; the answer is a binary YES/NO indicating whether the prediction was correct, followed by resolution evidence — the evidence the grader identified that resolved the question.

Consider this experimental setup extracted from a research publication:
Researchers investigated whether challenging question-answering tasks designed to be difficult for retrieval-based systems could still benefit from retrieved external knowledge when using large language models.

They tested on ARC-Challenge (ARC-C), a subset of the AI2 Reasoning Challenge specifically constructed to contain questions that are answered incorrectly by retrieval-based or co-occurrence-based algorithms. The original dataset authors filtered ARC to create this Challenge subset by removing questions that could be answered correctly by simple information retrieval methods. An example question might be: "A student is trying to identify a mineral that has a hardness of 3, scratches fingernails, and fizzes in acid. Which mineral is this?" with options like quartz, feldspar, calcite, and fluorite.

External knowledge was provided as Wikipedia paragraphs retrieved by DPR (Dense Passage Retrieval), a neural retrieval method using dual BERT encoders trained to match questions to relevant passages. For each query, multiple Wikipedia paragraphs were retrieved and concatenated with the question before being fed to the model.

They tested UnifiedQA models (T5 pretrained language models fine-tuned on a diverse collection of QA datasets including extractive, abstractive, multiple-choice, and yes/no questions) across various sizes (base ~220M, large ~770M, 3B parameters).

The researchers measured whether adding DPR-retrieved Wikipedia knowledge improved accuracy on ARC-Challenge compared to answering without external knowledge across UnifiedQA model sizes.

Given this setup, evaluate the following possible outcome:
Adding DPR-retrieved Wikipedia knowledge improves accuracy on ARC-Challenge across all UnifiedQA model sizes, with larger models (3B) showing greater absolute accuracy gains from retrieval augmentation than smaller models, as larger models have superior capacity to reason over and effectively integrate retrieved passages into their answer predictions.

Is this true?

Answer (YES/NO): NO